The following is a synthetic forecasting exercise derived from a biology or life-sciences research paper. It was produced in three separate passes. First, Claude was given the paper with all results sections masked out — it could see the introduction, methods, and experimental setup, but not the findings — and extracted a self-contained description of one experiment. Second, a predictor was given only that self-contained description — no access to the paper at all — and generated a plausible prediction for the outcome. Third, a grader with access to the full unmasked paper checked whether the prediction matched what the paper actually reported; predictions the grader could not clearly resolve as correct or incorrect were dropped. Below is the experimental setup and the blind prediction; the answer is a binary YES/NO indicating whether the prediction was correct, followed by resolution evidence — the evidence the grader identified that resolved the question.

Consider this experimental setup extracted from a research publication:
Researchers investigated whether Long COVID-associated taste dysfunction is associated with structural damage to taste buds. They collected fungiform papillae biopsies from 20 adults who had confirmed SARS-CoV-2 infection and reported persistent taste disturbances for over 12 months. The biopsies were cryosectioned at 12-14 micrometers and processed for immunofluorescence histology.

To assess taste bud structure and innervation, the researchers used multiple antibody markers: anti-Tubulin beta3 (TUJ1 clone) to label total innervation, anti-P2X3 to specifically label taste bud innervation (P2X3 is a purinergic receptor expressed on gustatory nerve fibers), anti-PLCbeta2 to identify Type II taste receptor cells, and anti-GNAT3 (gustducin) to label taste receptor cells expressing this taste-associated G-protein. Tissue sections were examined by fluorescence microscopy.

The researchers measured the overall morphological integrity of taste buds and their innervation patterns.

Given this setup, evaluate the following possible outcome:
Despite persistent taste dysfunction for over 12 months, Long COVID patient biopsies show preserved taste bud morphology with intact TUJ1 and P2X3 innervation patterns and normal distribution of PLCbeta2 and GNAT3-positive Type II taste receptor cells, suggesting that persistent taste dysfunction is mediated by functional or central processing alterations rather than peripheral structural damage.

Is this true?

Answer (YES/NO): NO